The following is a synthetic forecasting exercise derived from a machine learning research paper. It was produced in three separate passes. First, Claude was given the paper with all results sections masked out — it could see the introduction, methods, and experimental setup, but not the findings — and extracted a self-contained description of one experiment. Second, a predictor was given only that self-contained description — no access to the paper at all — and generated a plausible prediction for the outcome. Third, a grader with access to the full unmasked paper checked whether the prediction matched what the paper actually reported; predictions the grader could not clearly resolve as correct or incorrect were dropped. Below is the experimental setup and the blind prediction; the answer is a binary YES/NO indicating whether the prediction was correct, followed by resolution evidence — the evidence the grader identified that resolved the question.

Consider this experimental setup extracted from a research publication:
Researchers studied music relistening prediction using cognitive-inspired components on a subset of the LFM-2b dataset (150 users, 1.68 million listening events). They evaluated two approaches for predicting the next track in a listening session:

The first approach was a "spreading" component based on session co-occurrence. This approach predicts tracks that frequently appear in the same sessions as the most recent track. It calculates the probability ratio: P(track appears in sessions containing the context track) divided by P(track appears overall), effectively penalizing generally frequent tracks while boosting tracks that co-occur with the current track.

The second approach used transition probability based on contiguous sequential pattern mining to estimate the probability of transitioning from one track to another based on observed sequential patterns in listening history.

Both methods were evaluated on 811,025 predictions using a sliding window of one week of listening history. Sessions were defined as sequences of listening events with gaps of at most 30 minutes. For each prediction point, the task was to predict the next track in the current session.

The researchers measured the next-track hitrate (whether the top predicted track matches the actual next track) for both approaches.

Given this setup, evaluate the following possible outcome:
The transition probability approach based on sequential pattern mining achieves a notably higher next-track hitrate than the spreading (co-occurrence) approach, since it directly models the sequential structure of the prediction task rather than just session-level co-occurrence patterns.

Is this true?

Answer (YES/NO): YES